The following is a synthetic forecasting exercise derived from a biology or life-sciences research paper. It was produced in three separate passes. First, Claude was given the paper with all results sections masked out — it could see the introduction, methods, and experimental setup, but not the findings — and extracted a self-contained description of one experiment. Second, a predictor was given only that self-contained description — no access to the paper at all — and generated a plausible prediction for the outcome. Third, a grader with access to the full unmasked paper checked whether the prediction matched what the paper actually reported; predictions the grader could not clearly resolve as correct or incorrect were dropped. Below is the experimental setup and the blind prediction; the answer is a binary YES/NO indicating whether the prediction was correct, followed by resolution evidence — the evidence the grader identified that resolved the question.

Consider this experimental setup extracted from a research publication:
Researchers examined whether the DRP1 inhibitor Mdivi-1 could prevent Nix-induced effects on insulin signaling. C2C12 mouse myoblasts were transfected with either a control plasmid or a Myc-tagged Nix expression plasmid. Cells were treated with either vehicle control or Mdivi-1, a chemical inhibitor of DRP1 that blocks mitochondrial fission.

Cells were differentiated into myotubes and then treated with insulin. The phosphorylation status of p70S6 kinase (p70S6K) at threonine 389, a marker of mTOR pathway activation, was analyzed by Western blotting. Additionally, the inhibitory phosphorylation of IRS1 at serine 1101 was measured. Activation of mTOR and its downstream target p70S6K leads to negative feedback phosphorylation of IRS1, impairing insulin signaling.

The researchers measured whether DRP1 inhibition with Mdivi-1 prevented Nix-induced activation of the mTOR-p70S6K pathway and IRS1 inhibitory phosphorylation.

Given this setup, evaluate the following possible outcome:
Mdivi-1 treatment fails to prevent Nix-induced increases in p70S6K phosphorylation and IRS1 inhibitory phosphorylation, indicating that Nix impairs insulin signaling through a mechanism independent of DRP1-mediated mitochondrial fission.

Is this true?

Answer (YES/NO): NO